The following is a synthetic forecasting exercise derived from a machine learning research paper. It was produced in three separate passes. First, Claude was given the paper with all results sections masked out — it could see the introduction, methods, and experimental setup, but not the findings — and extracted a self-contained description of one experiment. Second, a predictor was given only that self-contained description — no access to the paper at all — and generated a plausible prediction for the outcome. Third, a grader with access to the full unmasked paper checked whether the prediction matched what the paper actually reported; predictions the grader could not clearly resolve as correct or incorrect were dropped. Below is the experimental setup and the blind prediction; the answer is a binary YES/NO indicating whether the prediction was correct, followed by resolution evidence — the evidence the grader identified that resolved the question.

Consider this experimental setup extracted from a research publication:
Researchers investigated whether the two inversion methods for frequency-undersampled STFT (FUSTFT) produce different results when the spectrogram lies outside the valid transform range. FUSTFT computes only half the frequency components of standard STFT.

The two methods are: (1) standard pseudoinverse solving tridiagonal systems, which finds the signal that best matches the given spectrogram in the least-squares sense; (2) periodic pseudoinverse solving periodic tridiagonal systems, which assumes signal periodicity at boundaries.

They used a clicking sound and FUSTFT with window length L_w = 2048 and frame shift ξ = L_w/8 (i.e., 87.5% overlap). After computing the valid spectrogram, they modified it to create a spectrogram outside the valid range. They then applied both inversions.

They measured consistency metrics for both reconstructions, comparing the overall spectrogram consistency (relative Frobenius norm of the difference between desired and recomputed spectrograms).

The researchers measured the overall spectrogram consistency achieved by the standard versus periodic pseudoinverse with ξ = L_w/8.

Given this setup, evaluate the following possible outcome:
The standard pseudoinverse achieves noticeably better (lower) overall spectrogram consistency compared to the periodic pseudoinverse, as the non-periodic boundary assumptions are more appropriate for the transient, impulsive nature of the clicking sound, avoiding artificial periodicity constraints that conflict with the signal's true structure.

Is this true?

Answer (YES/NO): NO